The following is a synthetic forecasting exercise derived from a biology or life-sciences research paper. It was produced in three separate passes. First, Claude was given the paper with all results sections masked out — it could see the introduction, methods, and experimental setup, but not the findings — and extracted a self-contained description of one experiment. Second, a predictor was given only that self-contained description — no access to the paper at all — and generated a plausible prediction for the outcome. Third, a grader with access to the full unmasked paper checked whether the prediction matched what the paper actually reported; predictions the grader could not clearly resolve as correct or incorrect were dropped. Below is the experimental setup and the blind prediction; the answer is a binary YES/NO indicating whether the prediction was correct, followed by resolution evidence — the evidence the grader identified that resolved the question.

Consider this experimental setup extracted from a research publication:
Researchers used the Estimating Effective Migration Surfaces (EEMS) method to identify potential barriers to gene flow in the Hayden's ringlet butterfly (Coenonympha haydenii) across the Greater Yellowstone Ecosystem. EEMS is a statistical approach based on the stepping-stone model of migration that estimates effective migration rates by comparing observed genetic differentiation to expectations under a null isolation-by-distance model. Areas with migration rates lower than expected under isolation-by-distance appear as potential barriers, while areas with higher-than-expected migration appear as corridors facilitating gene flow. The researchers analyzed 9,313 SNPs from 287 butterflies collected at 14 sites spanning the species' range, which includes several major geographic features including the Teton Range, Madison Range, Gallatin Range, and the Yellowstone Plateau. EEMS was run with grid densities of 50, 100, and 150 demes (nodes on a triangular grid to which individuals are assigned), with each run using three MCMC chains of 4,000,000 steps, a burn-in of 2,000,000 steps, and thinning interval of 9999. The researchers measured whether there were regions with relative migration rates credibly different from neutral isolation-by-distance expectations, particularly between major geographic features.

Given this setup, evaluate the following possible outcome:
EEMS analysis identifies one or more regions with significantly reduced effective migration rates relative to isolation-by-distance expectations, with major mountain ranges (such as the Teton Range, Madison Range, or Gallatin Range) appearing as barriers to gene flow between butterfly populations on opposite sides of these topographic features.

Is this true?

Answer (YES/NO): NO